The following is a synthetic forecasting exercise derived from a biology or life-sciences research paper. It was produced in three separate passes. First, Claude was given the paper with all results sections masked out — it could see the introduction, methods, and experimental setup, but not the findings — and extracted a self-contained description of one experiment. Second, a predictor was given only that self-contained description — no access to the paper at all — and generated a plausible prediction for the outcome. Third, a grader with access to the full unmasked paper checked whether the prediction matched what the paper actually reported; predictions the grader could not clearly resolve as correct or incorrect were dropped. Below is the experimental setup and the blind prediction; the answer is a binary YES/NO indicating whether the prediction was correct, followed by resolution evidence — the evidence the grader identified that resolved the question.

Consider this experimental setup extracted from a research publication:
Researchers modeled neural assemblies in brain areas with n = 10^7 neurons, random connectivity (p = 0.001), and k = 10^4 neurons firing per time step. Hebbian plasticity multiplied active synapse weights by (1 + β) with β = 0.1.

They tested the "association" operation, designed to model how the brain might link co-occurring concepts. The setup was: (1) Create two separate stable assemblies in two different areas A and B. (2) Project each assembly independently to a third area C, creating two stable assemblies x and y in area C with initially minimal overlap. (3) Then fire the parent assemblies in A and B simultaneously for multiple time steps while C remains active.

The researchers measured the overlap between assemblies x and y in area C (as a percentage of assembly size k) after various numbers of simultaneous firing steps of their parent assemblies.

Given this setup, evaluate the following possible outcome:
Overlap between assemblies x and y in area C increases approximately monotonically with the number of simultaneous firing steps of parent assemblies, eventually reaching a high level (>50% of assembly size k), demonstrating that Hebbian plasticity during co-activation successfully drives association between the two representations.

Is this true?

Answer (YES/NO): NO